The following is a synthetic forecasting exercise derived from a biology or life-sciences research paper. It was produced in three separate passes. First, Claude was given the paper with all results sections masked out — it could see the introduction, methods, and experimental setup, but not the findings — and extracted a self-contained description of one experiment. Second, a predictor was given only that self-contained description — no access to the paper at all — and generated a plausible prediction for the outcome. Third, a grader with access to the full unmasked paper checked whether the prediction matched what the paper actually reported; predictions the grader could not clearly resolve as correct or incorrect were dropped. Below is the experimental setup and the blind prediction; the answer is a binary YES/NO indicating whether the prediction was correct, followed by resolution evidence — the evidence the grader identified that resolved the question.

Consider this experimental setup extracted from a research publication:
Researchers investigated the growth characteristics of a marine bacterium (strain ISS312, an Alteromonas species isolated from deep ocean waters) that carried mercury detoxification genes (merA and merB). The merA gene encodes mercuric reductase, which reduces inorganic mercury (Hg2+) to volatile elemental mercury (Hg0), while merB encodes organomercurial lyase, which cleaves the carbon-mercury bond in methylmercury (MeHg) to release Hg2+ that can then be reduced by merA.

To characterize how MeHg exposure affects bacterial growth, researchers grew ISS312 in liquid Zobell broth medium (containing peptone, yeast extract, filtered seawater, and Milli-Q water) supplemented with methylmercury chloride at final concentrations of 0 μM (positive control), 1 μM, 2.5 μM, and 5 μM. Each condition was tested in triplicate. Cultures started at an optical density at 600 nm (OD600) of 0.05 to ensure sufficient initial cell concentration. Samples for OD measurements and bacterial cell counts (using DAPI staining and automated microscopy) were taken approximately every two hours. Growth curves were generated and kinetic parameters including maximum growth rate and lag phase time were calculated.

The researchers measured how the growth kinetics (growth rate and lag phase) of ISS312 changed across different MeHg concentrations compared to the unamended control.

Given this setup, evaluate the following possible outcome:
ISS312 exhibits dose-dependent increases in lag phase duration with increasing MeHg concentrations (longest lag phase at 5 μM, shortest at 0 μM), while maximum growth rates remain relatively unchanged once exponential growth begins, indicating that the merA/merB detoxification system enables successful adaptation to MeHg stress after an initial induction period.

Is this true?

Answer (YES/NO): YES